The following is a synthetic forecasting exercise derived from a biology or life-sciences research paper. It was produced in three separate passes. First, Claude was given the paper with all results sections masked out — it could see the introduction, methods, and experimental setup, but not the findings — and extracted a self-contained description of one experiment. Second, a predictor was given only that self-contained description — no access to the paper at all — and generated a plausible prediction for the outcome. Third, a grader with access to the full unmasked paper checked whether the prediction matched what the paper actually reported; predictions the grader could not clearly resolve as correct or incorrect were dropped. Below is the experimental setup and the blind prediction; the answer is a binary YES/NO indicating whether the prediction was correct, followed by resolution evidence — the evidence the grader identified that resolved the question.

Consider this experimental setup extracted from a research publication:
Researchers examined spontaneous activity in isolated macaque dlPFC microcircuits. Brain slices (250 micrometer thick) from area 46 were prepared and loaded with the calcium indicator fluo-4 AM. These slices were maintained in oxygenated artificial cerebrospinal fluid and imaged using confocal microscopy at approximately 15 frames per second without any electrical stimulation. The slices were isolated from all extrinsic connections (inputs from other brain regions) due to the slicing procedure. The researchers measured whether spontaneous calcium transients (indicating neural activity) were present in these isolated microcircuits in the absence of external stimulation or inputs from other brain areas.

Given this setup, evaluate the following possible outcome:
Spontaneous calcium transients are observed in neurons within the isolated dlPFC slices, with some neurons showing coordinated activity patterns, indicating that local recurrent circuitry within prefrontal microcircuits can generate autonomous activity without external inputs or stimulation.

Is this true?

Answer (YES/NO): YES